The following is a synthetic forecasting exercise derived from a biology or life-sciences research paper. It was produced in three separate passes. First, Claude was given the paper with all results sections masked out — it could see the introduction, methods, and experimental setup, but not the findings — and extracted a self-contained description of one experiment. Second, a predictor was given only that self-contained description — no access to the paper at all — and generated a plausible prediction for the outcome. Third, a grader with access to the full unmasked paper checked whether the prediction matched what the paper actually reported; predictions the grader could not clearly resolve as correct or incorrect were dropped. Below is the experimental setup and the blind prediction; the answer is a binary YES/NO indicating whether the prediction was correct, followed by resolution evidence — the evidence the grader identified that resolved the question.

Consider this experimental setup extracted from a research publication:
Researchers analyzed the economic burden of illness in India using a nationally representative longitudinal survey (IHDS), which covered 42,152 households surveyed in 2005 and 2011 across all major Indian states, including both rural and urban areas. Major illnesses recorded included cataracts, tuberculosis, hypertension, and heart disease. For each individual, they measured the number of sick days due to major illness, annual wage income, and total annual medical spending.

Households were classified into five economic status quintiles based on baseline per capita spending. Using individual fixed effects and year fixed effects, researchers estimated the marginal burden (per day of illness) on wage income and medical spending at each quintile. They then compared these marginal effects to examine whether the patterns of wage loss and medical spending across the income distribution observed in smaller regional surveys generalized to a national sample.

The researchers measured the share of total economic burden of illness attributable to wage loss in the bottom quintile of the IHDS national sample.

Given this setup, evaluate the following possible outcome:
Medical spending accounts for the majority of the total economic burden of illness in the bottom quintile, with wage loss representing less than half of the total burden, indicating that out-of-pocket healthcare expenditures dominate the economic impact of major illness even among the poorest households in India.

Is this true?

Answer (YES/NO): YES